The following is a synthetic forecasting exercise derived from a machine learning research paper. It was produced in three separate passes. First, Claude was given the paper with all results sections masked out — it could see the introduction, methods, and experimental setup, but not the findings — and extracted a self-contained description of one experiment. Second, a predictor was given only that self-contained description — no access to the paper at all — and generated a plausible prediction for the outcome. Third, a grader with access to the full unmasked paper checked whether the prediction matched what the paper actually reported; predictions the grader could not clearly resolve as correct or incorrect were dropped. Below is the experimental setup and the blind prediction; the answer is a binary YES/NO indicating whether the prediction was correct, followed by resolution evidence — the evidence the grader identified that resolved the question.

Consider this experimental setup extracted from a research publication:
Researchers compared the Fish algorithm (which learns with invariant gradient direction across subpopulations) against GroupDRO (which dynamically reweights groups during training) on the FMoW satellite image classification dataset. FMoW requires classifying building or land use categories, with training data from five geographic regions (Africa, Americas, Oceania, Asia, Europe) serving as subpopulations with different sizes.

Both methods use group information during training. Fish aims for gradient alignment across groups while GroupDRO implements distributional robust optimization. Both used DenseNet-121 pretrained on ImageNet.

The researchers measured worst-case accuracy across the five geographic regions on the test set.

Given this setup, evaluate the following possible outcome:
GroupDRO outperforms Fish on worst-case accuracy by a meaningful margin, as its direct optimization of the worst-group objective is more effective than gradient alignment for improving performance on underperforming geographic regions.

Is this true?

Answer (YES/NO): NO